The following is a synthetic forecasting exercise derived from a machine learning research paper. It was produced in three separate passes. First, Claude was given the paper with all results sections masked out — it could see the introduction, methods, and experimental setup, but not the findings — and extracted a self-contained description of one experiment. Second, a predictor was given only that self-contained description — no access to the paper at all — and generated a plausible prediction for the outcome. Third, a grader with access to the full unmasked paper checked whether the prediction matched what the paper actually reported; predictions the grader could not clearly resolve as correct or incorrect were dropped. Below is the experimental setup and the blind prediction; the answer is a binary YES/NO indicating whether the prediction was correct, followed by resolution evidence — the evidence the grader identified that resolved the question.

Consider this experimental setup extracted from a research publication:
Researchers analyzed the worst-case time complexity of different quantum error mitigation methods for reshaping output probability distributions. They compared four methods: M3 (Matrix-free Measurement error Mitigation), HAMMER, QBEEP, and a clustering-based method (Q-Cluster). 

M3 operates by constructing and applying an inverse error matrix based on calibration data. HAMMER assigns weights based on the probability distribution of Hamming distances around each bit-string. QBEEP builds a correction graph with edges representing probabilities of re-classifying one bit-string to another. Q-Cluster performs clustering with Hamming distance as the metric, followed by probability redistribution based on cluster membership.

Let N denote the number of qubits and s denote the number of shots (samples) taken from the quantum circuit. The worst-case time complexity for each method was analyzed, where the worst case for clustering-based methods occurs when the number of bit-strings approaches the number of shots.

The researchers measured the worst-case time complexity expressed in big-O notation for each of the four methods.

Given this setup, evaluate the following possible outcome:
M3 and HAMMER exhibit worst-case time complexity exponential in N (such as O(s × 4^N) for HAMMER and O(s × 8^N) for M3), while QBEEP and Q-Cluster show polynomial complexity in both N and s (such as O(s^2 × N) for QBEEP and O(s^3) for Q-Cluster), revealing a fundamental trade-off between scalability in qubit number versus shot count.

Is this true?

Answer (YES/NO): NO